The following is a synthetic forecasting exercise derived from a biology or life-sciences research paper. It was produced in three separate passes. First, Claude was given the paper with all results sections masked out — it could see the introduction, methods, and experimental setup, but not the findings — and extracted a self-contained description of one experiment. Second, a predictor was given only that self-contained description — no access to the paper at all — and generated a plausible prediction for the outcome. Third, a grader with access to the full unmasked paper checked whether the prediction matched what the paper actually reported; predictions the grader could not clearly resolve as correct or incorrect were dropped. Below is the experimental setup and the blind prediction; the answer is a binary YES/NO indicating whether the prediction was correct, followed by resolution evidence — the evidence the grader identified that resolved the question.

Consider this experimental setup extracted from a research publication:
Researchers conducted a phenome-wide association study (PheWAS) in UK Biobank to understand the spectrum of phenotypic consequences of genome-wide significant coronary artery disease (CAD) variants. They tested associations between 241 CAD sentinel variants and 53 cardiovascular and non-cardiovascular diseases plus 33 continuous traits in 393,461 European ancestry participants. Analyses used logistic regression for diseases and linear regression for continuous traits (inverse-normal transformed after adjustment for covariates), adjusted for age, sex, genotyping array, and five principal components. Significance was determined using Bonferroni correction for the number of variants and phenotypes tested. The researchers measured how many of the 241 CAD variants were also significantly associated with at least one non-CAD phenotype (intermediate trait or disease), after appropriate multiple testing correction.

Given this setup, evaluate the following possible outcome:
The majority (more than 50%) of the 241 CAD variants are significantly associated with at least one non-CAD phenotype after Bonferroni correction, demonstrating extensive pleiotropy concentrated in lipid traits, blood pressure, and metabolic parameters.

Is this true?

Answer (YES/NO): NO